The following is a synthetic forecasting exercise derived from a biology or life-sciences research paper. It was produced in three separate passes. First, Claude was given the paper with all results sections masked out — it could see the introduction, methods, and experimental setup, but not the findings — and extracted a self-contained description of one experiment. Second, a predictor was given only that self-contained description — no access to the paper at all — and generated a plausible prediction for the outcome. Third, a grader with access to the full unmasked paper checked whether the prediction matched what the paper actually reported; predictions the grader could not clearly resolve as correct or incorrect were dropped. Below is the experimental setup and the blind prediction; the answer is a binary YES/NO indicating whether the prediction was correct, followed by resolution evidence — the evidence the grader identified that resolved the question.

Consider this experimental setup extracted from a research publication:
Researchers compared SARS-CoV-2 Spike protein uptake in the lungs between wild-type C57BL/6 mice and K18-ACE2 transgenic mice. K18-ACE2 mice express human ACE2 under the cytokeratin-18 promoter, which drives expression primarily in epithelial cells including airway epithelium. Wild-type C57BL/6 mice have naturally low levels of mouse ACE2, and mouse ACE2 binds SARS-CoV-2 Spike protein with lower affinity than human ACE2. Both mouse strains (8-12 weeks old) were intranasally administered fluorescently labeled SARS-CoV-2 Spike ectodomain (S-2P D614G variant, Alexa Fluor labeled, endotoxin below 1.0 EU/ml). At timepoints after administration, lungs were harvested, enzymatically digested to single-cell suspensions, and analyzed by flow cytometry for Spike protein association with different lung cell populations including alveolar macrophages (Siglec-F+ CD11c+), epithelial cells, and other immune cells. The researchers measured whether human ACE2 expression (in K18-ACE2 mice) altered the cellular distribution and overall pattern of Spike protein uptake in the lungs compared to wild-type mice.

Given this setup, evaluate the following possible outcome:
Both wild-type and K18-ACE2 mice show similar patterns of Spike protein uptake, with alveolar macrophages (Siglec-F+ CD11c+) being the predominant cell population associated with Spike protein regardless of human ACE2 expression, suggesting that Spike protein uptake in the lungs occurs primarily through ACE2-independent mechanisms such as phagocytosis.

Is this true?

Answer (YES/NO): YES